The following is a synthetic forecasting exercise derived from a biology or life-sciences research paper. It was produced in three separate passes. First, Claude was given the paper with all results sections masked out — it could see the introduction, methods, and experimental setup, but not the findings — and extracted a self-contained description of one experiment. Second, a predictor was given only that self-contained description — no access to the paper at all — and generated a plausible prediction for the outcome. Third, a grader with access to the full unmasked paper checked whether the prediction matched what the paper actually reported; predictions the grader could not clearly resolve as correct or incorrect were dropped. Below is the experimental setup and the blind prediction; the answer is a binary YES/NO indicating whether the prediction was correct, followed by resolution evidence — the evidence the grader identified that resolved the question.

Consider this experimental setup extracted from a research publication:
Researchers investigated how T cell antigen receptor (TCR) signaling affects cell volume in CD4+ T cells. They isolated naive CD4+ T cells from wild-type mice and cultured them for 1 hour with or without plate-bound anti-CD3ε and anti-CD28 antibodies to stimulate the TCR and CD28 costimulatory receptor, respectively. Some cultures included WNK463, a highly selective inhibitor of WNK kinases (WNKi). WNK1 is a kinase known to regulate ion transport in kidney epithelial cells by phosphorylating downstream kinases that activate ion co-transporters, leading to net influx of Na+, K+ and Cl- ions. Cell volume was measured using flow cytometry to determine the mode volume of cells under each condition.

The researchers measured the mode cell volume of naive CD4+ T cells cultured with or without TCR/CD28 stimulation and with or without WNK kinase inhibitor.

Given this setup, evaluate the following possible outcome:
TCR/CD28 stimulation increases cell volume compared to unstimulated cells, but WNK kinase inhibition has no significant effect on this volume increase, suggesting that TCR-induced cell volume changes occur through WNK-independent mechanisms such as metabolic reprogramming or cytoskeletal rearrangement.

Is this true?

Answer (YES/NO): NO